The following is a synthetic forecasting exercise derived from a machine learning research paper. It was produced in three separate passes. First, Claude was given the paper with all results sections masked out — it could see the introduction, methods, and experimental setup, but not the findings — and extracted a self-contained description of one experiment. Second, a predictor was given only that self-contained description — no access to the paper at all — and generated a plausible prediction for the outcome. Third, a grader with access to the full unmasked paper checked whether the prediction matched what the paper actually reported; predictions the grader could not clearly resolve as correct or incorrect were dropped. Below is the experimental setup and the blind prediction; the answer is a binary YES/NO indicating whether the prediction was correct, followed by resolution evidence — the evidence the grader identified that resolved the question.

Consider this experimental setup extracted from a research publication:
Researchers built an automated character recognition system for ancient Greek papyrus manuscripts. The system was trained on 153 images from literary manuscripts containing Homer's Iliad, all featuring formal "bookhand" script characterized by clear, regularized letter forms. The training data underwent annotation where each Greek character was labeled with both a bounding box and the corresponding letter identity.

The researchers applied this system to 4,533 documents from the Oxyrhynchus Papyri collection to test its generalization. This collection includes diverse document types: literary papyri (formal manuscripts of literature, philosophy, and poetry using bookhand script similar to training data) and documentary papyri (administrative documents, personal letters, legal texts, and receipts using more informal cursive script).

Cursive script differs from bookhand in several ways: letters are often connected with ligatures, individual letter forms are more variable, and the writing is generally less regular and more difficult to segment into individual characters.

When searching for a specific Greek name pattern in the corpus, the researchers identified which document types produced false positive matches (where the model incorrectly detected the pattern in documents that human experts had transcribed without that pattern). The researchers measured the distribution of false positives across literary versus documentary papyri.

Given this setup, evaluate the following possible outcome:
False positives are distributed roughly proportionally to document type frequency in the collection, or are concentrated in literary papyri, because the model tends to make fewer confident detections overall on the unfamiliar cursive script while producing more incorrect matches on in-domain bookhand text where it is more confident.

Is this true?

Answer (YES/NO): NO